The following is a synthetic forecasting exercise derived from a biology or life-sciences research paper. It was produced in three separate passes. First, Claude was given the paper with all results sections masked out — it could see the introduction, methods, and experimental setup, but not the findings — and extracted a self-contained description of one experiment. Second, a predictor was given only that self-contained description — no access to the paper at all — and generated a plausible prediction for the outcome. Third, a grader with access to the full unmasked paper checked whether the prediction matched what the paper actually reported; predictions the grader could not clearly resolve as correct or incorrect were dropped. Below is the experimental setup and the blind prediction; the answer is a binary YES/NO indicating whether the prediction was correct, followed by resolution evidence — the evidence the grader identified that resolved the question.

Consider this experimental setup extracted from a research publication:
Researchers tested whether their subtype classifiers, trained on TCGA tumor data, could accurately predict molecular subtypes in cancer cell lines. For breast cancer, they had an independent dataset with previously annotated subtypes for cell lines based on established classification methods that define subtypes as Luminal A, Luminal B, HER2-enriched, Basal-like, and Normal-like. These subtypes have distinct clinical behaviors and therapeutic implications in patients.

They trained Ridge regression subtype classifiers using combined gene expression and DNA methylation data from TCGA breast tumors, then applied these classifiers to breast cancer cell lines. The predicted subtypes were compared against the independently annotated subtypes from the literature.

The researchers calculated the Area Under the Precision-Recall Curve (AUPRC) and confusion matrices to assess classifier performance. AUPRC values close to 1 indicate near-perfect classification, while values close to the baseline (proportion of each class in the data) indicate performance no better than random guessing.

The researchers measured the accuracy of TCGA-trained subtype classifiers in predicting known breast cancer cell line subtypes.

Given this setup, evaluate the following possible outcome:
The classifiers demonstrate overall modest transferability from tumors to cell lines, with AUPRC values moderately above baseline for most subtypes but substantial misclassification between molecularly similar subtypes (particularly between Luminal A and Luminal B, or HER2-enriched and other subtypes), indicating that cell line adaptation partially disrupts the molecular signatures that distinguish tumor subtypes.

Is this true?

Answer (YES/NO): NO